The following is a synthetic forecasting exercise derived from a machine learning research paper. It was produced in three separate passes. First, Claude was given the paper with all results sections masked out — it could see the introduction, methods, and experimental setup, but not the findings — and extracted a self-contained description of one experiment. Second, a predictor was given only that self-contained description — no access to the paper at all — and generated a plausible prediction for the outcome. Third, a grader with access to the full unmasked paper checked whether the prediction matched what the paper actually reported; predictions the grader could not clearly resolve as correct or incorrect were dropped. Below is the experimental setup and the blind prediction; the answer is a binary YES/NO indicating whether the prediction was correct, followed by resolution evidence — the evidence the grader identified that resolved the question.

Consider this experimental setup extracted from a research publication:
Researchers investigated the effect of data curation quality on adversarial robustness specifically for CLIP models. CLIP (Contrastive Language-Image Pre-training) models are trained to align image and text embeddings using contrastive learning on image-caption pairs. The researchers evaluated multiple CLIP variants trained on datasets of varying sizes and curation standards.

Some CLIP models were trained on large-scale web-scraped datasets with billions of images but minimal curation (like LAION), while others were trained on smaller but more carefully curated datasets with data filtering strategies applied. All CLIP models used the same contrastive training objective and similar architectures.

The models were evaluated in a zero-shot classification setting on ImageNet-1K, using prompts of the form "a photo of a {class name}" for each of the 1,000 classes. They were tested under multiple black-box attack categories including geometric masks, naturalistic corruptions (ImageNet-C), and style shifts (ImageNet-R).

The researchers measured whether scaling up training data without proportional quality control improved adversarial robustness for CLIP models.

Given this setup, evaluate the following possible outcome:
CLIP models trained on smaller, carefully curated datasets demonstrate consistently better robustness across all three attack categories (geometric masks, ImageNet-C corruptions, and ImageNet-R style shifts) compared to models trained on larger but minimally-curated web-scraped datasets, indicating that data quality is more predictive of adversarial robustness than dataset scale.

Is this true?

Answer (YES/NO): NO